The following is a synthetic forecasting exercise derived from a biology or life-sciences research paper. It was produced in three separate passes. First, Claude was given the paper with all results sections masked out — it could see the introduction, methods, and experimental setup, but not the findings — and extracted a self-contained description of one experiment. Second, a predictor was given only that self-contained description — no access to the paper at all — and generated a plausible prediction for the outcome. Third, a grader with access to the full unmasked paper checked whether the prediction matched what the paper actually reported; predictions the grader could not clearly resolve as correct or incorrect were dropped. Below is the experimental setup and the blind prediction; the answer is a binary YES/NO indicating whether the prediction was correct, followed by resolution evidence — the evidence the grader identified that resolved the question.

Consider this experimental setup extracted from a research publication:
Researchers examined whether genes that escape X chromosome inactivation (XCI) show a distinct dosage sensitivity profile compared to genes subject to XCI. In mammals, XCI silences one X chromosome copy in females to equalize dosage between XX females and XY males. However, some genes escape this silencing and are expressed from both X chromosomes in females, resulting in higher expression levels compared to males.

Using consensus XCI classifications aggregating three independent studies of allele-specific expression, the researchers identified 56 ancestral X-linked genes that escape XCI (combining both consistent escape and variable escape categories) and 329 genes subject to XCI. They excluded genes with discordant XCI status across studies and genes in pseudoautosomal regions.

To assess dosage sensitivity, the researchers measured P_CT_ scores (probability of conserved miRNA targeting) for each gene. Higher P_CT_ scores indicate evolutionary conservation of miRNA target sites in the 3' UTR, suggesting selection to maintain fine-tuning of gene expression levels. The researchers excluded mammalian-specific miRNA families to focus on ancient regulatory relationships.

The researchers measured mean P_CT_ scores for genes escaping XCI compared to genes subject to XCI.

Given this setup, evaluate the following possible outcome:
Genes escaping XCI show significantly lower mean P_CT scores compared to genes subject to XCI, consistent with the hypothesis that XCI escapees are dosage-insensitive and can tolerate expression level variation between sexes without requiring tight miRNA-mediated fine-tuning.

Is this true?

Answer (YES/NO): YES